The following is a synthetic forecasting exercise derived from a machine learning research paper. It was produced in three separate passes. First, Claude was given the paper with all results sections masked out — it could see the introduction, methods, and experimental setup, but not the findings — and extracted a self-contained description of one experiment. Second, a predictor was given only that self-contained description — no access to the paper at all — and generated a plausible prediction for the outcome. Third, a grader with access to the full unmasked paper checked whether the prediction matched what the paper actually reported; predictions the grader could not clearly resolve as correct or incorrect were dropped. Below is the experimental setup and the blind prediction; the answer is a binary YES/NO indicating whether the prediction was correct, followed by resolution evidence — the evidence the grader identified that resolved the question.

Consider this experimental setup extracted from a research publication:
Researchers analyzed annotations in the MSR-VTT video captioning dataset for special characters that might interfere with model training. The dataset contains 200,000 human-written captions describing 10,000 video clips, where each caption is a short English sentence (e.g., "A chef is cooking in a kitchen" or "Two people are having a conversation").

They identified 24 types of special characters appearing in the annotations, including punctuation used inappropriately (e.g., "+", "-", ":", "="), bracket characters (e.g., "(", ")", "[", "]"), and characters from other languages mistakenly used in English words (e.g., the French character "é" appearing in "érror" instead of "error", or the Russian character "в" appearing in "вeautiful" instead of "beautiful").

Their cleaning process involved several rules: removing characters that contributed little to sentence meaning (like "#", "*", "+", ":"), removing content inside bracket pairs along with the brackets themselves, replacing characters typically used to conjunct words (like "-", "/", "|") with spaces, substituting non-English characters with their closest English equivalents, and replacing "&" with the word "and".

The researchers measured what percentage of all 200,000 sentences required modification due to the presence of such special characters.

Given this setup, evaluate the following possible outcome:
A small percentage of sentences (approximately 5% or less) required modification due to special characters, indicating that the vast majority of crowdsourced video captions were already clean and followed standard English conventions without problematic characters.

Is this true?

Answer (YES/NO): YES